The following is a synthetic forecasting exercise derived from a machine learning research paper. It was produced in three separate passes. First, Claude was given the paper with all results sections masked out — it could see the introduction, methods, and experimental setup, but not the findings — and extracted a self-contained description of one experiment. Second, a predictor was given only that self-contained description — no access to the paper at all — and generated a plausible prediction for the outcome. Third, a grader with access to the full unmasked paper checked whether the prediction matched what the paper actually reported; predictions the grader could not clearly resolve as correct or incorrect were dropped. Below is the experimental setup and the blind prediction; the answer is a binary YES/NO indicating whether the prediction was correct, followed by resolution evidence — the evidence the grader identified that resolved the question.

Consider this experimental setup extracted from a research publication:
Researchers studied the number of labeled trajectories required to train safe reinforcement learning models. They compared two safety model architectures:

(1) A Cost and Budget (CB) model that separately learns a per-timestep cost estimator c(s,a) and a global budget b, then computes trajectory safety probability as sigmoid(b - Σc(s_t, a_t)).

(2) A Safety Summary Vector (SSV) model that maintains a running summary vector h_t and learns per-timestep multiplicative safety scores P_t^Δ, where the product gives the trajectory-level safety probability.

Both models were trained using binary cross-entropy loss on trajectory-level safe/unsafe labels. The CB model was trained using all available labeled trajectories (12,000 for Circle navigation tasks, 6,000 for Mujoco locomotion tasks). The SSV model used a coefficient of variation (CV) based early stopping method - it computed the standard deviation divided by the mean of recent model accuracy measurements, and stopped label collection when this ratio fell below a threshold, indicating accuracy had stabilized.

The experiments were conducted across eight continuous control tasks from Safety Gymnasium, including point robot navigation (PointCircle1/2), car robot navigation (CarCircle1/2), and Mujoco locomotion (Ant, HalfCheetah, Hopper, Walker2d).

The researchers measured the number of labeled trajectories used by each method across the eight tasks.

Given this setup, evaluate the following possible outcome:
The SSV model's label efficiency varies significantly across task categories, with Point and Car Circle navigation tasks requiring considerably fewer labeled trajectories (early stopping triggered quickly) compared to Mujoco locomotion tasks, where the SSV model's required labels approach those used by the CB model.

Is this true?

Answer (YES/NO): NO